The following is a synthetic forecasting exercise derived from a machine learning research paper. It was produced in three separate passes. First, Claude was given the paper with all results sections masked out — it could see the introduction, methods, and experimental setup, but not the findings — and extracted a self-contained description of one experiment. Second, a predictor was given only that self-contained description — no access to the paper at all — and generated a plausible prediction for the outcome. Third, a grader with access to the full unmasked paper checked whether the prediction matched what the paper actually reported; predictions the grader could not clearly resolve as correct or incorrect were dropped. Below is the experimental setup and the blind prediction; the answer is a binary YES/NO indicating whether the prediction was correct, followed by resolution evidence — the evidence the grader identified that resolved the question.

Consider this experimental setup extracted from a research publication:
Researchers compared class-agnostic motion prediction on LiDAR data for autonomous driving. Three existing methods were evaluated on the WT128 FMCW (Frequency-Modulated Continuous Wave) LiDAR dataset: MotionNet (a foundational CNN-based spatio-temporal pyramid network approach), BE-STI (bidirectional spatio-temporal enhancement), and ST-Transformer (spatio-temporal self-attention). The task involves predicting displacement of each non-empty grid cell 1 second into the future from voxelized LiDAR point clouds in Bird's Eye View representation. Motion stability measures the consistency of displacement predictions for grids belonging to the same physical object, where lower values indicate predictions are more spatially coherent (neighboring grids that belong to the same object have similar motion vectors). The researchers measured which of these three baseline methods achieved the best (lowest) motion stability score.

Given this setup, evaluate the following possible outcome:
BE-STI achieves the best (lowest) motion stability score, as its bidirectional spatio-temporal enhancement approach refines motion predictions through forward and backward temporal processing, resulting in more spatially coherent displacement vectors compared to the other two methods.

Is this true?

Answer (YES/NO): YES